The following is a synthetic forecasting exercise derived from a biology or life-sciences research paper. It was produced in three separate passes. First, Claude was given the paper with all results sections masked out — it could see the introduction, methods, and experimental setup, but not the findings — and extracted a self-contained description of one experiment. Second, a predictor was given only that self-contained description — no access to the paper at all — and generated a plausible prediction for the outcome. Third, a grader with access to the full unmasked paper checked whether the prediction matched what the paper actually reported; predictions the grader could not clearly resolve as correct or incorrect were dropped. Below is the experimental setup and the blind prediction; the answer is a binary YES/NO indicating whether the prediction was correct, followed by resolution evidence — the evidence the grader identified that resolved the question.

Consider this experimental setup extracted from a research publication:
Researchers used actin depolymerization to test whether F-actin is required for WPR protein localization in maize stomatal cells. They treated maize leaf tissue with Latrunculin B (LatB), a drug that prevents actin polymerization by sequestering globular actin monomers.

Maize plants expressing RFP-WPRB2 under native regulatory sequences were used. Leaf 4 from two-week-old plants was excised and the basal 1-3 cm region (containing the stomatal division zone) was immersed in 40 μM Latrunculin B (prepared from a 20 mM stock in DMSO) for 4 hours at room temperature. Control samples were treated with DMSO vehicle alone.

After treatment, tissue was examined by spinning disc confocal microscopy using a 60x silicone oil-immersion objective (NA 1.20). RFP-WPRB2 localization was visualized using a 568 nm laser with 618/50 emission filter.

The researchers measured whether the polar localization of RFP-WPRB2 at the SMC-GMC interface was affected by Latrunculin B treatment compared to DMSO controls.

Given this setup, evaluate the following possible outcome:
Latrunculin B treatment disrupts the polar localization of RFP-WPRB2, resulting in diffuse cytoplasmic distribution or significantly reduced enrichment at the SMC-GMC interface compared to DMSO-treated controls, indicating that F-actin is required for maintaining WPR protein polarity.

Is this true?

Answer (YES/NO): NO